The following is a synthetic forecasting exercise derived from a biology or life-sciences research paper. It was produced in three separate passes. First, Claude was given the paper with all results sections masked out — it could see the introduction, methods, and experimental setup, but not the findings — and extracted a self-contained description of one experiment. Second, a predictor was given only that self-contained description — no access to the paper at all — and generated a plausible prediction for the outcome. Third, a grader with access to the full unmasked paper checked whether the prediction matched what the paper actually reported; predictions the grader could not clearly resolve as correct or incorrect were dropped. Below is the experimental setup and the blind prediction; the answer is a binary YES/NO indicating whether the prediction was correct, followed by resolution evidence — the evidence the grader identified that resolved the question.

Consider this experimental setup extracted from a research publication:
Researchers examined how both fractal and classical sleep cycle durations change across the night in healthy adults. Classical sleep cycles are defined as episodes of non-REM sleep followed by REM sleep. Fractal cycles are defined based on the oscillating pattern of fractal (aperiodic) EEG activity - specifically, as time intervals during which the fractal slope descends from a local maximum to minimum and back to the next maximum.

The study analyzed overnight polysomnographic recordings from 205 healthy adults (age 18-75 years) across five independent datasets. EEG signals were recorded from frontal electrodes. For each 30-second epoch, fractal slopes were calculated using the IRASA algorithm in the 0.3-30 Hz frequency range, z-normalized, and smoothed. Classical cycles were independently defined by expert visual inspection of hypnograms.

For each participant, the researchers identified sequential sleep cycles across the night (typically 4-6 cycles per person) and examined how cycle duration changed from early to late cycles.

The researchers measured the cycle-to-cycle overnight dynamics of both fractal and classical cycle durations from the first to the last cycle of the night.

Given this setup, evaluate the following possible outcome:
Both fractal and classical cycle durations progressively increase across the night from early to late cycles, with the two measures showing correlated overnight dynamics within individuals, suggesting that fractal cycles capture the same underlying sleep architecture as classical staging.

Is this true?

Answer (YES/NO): NO